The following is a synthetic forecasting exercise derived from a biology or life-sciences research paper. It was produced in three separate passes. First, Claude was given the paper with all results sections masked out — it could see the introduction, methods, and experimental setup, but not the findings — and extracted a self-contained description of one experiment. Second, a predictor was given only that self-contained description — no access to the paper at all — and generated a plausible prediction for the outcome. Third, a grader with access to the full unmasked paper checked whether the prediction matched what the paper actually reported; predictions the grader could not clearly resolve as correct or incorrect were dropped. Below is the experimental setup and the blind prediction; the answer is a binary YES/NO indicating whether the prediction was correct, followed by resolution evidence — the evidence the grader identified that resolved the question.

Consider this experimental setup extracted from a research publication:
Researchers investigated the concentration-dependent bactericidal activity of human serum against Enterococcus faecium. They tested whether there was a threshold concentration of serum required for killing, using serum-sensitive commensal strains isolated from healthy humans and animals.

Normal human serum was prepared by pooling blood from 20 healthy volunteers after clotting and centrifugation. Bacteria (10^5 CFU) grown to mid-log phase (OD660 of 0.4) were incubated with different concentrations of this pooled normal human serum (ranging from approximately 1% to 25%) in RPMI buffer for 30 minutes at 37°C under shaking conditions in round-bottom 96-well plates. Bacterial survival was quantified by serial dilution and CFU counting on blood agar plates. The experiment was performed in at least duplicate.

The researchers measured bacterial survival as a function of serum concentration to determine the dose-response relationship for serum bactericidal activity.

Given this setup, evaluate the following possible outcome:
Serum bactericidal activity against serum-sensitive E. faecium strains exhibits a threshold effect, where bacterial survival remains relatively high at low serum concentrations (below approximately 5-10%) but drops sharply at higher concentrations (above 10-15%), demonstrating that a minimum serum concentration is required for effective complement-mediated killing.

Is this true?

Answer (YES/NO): NO